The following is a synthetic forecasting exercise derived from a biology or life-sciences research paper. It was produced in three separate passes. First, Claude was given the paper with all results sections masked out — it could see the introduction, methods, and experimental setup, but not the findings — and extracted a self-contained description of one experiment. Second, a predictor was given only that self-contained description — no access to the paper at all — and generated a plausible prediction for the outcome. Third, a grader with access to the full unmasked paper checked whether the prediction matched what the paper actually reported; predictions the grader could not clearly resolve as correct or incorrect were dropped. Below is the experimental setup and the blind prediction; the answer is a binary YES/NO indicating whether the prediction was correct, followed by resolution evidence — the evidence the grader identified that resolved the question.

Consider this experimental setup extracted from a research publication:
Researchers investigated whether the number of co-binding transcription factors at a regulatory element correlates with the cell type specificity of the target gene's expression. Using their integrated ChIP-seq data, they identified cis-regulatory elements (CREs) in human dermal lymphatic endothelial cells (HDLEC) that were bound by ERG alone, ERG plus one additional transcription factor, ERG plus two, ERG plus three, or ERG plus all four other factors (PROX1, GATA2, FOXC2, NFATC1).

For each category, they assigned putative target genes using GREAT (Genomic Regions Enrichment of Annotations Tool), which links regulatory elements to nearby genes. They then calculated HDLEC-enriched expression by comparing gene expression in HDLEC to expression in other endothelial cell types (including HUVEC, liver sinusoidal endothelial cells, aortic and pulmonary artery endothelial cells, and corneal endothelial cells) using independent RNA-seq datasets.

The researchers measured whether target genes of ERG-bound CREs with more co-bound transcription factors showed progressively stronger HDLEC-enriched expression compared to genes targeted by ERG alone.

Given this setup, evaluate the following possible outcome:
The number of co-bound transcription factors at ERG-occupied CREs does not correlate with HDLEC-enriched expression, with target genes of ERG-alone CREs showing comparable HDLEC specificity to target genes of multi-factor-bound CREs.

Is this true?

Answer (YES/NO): NO